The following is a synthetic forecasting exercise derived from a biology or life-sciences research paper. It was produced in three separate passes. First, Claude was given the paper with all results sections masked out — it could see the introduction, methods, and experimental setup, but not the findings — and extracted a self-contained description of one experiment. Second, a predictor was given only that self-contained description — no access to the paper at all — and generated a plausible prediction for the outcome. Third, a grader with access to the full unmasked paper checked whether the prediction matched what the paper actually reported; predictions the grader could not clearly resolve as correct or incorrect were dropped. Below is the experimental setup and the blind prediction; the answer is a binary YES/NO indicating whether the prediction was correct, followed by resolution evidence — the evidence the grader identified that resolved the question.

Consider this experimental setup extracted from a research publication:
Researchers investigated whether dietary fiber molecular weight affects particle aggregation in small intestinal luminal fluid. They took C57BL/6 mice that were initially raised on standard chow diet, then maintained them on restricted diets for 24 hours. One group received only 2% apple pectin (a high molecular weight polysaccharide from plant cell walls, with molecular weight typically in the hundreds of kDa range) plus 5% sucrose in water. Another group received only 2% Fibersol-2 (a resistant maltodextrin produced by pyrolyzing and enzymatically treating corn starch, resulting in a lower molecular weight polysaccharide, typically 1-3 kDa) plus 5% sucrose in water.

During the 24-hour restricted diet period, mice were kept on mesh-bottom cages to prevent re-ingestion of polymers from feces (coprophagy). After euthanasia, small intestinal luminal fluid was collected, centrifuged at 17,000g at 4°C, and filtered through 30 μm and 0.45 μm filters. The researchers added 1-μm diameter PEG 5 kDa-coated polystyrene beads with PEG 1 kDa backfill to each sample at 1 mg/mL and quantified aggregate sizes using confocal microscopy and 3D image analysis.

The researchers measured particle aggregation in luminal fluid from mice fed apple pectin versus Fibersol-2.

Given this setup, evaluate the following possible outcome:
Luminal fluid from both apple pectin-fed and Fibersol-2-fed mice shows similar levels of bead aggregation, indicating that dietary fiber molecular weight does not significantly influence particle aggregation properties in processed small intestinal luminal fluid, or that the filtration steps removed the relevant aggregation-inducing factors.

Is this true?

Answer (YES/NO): NO